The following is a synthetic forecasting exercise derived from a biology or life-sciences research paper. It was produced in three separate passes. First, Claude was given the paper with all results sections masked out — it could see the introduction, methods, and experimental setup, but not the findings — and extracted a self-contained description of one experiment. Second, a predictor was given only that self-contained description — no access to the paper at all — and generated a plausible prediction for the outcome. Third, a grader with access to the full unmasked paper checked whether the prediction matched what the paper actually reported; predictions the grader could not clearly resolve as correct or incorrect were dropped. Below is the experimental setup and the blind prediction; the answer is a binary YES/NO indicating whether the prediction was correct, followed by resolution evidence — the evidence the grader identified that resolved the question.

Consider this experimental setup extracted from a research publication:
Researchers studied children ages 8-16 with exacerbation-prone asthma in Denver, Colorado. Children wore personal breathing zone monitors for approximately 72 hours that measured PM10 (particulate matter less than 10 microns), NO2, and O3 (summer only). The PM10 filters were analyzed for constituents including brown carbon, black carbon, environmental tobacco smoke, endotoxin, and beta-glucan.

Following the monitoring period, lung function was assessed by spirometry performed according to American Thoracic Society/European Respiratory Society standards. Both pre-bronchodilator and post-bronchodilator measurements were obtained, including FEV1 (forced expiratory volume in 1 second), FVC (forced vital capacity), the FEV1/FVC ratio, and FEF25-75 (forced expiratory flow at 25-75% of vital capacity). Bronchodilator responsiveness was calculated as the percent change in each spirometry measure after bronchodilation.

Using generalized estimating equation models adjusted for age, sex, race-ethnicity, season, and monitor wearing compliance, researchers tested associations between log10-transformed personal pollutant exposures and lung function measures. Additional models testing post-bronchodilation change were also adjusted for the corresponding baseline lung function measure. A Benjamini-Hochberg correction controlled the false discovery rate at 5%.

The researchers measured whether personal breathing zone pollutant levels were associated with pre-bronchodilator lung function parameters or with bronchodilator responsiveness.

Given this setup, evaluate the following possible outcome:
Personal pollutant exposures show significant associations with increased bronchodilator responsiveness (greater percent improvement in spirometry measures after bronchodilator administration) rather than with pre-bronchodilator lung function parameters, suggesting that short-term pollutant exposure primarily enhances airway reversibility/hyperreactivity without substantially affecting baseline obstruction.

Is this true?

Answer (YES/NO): NO